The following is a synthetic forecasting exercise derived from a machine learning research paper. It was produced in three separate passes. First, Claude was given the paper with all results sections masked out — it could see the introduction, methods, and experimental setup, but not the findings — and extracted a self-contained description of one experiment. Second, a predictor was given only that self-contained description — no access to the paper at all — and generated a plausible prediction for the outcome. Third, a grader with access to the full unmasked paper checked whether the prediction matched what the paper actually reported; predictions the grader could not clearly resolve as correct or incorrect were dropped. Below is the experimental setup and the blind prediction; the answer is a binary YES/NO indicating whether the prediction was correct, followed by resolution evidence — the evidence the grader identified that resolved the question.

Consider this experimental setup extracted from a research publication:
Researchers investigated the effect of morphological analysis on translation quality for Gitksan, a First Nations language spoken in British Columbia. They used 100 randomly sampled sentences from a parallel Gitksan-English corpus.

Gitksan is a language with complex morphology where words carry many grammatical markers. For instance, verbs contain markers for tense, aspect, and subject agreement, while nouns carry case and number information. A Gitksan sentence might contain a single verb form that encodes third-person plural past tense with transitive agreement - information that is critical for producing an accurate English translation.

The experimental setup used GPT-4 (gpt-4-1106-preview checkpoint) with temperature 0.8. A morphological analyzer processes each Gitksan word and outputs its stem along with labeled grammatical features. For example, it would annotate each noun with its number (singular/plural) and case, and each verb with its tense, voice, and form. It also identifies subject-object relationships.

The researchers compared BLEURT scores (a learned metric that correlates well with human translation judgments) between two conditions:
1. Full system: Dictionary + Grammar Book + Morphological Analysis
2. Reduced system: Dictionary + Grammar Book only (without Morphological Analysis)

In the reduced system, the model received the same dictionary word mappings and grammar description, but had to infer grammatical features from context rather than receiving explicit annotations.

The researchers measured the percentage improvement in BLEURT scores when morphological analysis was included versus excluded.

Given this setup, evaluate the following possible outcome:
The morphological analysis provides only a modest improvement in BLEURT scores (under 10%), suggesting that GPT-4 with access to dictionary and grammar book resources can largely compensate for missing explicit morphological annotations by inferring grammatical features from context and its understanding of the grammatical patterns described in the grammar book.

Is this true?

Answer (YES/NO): NO